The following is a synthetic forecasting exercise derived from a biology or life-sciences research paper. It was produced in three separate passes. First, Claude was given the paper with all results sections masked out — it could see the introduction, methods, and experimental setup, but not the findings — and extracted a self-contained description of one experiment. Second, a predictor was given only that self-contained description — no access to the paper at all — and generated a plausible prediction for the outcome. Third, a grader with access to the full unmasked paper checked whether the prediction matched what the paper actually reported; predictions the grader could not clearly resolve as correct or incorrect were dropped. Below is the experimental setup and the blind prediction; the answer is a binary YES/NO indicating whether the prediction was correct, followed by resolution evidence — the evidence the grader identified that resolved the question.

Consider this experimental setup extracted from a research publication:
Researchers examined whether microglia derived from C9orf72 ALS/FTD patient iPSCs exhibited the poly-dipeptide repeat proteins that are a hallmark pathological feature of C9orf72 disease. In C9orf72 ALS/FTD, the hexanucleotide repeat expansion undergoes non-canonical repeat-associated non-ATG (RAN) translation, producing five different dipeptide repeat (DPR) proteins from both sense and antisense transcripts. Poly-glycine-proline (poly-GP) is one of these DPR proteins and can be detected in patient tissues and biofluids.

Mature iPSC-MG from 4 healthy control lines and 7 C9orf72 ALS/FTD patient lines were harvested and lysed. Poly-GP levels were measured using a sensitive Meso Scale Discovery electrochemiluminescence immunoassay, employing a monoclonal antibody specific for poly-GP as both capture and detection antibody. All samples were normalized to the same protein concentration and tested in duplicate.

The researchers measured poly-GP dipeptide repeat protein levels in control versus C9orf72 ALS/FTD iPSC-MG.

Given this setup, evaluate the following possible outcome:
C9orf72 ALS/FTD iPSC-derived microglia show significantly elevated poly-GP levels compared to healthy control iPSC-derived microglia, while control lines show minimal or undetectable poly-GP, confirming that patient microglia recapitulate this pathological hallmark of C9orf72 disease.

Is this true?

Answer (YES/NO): YES